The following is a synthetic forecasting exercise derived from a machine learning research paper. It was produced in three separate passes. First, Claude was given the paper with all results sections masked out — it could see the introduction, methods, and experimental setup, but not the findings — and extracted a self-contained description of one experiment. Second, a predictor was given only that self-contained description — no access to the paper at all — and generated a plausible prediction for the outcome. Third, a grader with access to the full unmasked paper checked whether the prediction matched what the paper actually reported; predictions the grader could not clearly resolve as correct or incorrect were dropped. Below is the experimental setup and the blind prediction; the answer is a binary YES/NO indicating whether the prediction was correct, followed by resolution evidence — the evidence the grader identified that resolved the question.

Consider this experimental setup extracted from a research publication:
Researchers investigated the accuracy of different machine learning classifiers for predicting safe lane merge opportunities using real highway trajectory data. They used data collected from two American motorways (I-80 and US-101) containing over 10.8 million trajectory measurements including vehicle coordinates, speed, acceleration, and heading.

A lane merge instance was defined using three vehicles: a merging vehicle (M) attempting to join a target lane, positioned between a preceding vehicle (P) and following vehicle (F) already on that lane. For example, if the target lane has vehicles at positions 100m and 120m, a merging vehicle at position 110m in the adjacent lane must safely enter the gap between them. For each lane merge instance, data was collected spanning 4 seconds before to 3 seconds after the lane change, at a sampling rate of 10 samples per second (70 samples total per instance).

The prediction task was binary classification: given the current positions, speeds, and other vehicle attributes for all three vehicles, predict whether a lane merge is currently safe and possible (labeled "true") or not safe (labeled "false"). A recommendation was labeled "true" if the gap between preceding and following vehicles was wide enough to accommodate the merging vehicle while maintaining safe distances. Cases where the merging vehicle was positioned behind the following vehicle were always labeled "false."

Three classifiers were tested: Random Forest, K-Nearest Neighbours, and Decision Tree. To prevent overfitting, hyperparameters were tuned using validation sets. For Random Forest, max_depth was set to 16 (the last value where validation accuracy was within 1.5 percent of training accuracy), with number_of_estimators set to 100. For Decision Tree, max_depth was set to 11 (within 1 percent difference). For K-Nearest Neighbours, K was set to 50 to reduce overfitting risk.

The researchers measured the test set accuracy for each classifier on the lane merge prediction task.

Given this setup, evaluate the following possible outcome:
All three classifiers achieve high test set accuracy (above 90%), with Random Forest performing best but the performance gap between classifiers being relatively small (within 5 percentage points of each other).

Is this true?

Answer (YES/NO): NO